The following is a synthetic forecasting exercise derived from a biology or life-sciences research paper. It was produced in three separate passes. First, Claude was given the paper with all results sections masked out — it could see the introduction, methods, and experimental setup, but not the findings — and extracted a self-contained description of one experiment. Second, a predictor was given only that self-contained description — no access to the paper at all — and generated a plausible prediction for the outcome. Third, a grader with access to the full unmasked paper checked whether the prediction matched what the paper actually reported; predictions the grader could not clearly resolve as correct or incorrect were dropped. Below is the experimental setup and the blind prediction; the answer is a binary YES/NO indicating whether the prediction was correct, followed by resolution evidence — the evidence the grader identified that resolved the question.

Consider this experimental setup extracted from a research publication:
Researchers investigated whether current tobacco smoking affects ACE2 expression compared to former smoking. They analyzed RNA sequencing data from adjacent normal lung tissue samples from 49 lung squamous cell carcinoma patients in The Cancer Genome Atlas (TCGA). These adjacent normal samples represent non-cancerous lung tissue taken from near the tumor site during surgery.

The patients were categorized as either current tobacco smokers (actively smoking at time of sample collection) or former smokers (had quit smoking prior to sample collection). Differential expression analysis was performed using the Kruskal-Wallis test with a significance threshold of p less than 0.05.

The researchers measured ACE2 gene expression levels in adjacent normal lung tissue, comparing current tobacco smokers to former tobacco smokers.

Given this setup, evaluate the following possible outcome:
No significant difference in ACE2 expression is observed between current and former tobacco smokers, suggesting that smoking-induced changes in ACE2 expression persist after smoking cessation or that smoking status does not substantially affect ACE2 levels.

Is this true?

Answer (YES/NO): NO